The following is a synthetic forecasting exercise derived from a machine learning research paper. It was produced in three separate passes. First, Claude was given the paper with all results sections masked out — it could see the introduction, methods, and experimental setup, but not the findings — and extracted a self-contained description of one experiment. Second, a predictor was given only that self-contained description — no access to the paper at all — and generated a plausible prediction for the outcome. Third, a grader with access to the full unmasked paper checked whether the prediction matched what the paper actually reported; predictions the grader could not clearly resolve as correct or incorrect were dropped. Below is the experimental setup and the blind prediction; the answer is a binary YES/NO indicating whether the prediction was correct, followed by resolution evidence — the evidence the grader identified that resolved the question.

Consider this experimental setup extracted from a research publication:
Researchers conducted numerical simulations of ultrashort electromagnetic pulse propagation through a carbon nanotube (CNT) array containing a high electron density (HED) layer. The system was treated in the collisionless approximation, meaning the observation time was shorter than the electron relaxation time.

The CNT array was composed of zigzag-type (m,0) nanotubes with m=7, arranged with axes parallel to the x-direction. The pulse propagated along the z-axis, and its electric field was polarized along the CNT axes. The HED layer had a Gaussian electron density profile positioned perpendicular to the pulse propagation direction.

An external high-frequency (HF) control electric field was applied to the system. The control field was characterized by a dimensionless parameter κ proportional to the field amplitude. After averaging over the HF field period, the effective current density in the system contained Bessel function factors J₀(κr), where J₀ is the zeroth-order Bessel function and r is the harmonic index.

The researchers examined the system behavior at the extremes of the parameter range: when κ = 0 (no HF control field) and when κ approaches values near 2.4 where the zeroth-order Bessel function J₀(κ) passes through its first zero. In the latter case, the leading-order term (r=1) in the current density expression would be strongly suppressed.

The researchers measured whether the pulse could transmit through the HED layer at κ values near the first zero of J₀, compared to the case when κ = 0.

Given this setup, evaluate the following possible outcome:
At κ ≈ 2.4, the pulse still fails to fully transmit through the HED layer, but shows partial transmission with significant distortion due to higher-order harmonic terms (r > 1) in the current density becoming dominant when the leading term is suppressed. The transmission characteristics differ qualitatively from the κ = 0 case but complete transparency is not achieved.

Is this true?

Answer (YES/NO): NO